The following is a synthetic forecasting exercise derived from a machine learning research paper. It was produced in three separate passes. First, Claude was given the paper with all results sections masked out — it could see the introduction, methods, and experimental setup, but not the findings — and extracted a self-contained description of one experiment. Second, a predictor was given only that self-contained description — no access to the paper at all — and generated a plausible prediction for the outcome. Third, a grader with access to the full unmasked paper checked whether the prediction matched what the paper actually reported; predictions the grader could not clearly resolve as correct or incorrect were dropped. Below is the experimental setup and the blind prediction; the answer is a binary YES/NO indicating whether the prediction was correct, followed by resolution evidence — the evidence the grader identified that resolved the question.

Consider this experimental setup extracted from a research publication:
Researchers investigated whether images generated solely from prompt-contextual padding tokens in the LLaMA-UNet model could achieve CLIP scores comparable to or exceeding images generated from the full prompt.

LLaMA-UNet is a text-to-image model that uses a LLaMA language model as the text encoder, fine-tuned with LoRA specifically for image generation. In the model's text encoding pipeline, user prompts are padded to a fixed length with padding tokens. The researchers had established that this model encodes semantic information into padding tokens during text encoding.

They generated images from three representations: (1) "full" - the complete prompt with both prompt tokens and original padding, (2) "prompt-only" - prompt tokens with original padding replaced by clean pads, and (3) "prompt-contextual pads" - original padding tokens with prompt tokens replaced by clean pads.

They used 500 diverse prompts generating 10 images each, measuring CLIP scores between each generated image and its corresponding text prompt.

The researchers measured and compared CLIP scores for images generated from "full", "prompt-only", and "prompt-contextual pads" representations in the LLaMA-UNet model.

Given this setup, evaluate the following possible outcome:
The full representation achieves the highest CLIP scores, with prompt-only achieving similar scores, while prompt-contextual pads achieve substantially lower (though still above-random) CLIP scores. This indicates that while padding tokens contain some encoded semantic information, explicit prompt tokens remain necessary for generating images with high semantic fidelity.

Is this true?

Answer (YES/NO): NO